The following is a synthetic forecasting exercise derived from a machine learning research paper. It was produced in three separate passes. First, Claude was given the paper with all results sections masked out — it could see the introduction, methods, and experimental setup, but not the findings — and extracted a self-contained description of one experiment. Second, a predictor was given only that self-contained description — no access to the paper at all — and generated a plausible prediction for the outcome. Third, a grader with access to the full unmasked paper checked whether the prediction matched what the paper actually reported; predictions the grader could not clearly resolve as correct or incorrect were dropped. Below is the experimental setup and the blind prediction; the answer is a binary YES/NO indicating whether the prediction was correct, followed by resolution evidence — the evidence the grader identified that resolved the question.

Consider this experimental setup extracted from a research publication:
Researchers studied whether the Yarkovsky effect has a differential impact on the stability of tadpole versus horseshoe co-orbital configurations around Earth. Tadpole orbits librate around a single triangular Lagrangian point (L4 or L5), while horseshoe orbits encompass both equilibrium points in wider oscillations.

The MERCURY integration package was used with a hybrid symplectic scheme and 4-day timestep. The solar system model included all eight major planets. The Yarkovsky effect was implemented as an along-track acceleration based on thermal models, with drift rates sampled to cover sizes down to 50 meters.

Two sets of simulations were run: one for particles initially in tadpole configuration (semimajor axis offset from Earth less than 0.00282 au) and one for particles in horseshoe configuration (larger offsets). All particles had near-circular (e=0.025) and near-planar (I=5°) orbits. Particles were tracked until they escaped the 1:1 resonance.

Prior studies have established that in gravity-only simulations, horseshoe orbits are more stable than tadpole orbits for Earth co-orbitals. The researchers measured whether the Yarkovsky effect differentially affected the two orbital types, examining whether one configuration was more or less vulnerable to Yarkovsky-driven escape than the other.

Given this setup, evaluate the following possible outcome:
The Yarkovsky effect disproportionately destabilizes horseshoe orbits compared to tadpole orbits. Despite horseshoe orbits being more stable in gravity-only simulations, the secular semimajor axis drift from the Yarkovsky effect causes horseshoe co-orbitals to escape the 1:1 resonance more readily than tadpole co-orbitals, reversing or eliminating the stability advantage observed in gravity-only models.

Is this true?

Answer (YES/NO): NO